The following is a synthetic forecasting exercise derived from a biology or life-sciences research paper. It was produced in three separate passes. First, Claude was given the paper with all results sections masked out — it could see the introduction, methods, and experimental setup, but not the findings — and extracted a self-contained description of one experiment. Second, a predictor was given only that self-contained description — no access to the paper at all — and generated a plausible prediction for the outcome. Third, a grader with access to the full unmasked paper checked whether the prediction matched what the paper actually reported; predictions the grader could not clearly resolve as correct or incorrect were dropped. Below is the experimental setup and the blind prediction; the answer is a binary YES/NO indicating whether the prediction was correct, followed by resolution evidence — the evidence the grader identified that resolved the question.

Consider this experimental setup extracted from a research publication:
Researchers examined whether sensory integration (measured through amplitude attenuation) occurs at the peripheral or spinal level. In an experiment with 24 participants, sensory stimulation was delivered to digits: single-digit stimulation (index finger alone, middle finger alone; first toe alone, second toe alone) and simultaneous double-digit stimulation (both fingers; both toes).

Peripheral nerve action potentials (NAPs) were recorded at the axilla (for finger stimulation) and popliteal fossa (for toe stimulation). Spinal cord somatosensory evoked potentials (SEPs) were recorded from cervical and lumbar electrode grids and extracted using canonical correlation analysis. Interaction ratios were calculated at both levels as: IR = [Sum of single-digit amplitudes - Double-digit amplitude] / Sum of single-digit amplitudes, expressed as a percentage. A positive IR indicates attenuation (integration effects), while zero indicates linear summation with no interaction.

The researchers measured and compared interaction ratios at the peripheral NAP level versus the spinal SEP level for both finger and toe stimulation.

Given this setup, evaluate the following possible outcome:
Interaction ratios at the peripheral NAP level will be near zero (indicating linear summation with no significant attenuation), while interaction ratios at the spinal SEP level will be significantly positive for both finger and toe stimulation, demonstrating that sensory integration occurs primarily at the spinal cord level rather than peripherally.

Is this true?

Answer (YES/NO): YES